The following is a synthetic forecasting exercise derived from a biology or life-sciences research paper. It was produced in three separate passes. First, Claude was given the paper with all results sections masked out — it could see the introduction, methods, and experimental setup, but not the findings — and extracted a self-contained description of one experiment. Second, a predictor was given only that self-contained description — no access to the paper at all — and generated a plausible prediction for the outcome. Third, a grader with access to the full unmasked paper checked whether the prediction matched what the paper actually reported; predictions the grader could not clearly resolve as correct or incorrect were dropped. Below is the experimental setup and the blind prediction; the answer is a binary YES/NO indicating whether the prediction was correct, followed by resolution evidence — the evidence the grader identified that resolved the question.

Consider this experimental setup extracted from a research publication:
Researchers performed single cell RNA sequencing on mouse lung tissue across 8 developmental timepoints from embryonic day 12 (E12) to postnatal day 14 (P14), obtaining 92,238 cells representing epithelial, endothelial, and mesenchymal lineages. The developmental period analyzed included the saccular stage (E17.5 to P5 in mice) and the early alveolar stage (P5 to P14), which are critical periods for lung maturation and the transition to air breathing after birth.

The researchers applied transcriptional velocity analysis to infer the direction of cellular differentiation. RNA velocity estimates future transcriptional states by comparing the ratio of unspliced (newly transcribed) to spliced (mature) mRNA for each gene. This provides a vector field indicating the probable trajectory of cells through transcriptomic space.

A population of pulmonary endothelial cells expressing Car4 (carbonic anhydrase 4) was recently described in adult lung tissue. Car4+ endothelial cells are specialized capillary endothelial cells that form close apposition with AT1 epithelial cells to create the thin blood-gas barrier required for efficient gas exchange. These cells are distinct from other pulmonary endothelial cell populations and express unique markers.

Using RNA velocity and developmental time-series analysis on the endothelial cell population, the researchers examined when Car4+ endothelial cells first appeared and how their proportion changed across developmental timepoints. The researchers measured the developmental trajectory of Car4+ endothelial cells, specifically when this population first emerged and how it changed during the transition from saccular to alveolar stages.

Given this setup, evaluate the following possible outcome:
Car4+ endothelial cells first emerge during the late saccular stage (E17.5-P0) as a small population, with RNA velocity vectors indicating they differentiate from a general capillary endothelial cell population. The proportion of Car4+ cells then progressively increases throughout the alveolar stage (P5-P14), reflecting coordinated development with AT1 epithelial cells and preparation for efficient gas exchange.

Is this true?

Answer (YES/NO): YES